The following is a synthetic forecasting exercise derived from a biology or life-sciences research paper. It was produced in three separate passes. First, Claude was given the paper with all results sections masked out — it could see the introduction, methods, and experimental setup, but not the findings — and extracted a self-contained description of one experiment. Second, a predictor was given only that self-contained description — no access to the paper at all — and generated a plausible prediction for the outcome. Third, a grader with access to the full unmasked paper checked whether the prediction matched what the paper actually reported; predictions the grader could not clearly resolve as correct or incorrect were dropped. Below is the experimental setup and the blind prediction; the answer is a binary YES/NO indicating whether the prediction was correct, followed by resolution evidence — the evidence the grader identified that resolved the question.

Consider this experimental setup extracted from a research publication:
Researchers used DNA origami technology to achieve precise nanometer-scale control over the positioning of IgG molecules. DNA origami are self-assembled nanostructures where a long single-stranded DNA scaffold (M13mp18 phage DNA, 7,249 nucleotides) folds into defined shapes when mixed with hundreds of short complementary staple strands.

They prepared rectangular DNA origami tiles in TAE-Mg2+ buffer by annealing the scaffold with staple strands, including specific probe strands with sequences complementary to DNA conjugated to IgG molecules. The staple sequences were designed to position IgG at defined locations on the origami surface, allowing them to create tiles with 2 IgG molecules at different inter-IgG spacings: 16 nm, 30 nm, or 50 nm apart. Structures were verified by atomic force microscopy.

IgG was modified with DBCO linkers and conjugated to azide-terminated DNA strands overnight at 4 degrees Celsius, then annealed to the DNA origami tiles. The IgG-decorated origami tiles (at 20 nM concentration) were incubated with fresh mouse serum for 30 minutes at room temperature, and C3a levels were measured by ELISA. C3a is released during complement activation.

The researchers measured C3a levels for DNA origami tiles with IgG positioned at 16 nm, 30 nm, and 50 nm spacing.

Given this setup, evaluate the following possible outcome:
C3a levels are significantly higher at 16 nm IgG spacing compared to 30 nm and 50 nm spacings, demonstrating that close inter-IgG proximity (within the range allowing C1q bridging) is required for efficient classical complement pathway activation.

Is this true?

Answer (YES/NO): NO